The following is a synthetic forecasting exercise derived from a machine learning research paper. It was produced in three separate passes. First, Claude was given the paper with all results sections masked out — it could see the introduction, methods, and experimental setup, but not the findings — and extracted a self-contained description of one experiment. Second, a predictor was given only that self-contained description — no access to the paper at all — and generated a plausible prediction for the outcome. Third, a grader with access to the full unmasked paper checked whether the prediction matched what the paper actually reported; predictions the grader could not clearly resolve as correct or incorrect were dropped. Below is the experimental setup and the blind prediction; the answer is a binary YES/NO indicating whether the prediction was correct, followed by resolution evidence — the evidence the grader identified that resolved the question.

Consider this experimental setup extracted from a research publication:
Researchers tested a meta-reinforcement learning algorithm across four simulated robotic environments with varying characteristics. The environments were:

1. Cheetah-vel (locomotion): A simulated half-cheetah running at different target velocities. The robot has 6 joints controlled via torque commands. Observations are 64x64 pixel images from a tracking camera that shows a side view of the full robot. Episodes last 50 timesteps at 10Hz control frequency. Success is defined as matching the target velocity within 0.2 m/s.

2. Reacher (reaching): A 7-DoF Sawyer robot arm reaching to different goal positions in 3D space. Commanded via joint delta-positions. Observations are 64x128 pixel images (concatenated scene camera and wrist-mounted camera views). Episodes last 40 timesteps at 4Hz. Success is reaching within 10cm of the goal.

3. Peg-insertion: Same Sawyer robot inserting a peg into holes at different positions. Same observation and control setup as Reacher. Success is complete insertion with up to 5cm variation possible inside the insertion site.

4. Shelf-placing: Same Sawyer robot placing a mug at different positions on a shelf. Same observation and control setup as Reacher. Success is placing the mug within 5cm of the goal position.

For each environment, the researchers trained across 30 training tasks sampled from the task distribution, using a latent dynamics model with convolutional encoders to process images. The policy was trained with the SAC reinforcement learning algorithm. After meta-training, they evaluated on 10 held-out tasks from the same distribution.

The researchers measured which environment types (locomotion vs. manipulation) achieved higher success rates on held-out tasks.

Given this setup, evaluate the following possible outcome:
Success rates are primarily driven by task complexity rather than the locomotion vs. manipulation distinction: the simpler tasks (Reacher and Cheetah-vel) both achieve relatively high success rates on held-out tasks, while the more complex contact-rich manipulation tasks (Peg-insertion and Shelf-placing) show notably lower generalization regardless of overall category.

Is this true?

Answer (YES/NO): NO